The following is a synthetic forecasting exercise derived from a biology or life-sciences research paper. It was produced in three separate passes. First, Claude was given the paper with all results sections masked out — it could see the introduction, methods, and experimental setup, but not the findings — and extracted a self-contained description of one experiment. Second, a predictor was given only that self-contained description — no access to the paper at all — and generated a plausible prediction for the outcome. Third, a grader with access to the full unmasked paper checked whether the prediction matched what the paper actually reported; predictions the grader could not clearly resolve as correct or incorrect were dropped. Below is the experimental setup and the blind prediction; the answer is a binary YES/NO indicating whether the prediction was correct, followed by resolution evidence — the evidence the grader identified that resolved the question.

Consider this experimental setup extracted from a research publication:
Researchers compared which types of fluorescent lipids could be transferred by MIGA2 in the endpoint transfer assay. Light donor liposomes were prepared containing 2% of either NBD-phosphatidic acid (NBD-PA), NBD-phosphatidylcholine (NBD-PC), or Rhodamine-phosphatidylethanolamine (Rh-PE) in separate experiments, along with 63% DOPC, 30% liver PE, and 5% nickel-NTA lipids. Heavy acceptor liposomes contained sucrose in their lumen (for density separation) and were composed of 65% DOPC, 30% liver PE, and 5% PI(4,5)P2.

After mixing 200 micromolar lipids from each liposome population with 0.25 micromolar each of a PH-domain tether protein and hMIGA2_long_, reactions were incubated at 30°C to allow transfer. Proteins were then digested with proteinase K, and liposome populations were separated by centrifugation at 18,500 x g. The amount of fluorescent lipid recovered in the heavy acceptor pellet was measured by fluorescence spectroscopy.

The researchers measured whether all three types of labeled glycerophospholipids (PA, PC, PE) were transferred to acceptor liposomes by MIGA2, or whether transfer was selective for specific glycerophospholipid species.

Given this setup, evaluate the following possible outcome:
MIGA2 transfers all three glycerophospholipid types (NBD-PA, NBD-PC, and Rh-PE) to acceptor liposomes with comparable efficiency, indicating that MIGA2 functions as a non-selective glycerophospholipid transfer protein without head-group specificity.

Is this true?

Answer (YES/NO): NO